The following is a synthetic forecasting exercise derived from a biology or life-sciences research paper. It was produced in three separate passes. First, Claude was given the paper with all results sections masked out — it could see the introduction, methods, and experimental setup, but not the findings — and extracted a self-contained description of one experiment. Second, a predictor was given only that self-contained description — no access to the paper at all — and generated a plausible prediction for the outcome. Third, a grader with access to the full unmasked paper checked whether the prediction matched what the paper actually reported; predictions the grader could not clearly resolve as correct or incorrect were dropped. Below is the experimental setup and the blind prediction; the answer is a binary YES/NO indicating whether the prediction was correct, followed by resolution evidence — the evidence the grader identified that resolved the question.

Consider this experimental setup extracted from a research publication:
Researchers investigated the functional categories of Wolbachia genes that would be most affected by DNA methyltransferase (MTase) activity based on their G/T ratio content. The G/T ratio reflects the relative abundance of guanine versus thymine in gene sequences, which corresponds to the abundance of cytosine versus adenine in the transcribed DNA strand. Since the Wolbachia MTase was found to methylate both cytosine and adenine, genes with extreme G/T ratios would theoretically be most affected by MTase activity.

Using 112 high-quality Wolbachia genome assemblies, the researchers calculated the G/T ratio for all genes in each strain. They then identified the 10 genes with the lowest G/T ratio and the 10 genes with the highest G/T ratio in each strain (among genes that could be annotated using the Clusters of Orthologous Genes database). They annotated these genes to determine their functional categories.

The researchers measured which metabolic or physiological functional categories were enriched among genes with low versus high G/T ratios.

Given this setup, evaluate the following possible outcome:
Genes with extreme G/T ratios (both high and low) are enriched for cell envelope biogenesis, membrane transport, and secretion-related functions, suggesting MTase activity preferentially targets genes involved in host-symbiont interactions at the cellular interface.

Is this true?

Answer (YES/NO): NO